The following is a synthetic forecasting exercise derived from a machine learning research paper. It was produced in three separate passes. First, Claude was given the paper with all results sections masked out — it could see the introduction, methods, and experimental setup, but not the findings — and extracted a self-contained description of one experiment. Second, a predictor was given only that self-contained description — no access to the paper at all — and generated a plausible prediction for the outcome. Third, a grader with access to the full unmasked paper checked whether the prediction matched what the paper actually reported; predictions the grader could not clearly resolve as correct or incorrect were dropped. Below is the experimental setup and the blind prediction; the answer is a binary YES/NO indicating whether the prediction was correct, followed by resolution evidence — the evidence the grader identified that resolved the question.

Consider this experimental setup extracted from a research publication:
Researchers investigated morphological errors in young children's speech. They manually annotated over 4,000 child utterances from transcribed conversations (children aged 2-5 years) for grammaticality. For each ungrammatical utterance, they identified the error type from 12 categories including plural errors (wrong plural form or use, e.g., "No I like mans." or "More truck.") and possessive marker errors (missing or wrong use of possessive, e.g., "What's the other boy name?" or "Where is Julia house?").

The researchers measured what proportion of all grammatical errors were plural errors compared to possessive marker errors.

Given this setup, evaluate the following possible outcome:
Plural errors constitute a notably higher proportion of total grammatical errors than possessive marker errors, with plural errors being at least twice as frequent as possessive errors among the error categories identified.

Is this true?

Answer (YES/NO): NO